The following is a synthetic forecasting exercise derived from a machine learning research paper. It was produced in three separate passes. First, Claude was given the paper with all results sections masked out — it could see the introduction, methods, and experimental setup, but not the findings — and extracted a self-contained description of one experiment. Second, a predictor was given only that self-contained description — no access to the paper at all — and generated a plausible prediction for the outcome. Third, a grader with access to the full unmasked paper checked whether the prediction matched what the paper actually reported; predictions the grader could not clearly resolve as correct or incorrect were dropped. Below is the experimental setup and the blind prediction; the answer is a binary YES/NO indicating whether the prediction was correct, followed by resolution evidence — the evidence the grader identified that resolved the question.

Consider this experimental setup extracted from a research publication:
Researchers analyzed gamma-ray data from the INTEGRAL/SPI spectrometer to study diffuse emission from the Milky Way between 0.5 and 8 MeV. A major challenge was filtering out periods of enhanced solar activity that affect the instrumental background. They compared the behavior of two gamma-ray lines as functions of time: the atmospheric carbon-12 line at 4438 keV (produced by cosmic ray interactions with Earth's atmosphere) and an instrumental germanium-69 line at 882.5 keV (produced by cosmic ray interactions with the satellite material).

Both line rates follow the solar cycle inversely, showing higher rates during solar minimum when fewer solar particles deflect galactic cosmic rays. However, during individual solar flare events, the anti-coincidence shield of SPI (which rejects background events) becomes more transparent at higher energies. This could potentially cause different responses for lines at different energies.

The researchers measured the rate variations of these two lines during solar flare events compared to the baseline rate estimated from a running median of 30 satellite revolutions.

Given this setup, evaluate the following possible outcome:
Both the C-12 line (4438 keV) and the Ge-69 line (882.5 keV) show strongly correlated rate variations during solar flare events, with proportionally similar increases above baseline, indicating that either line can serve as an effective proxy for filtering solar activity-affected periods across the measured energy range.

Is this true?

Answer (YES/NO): NO